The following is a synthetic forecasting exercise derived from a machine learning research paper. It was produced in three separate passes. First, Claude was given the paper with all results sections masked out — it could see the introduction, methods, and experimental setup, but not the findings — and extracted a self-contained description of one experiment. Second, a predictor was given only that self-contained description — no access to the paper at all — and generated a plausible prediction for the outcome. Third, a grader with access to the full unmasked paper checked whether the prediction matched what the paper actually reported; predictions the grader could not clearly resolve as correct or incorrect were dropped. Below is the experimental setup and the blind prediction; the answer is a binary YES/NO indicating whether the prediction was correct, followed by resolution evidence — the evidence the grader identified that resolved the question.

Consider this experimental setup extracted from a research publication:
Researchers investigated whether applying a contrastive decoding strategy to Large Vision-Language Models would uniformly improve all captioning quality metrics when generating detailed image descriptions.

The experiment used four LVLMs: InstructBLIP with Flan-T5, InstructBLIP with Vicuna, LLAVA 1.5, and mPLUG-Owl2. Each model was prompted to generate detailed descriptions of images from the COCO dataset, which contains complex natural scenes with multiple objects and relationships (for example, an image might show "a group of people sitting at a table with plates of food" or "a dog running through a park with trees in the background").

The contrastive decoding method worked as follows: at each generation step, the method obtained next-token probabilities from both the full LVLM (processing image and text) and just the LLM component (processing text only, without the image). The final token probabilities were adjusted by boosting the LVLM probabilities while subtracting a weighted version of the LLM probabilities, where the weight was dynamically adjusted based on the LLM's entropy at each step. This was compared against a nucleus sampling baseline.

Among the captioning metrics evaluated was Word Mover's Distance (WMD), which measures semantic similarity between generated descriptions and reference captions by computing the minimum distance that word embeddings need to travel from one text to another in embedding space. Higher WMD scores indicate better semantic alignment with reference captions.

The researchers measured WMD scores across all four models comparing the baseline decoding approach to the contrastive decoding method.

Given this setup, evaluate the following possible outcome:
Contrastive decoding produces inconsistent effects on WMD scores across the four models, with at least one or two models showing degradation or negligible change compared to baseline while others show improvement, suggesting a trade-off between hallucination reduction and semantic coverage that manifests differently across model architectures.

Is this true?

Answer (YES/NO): YES